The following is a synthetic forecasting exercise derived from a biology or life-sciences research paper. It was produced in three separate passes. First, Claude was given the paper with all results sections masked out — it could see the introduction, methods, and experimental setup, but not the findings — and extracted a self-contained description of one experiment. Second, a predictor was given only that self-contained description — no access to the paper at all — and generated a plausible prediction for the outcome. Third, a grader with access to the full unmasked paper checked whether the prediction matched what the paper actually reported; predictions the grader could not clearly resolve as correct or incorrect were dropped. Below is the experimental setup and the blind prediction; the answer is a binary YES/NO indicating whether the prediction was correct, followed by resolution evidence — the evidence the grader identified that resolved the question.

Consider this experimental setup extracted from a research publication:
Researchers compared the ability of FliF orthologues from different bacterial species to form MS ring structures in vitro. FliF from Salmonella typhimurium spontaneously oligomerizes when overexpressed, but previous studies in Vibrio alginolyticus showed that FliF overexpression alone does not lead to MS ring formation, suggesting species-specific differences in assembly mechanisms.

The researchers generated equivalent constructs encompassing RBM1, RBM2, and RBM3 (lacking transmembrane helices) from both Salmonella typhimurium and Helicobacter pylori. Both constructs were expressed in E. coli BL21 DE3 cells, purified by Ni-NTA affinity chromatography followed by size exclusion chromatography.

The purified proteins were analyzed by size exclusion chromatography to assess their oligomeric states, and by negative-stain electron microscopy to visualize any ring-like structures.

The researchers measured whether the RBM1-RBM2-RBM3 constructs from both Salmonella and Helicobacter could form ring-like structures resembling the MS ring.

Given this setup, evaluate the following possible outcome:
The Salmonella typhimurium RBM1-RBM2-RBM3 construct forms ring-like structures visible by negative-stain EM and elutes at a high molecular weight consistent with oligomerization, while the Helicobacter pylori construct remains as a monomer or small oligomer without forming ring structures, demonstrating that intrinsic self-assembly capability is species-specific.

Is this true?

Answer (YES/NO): YES